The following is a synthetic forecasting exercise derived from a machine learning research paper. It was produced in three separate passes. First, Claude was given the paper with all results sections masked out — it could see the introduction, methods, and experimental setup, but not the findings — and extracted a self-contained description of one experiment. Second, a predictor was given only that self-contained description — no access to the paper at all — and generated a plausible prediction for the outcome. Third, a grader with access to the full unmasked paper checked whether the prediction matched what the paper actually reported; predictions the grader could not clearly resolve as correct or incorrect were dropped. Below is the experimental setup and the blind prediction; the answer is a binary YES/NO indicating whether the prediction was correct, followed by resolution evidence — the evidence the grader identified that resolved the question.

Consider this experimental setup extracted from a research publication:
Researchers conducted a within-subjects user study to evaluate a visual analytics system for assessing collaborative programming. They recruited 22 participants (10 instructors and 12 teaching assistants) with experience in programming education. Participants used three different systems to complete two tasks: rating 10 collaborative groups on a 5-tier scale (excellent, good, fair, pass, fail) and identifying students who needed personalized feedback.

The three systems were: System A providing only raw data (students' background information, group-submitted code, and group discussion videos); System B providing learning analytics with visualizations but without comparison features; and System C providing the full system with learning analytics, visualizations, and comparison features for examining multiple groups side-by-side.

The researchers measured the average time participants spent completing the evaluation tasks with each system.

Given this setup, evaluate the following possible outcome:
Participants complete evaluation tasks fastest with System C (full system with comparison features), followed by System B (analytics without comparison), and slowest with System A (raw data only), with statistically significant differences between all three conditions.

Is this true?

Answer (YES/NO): NO